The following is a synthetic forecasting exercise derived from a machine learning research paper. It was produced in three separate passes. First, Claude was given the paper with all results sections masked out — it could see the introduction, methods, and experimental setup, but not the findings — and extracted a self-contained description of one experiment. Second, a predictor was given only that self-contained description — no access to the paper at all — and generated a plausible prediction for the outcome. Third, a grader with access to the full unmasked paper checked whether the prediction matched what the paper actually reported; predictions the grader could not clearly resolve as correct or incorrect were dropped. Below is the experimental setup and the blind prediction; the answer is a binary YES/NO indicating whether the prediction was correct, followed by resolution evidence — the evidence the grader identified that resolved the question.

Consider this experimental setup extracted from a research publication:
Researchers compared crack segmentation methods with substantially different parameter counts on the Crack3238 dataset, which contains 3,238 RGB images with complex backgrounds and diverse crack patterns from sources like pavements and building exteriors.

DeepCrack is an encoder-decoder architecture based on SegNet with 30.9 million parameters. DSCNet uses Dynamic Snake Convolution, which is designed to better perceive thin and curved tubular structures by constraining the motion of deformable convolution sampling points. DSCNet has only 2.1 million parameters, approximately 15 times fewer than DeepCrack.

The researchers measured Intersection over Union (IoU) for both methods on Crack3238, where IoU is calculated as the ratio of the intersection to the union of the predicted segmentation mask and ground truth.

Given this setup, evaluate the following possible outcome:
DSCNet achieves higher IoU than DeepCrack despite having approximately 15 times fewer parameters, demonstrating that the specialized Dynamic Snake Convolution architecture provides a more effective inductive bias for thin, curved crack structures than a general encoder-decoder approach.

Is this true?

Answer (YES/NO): NO